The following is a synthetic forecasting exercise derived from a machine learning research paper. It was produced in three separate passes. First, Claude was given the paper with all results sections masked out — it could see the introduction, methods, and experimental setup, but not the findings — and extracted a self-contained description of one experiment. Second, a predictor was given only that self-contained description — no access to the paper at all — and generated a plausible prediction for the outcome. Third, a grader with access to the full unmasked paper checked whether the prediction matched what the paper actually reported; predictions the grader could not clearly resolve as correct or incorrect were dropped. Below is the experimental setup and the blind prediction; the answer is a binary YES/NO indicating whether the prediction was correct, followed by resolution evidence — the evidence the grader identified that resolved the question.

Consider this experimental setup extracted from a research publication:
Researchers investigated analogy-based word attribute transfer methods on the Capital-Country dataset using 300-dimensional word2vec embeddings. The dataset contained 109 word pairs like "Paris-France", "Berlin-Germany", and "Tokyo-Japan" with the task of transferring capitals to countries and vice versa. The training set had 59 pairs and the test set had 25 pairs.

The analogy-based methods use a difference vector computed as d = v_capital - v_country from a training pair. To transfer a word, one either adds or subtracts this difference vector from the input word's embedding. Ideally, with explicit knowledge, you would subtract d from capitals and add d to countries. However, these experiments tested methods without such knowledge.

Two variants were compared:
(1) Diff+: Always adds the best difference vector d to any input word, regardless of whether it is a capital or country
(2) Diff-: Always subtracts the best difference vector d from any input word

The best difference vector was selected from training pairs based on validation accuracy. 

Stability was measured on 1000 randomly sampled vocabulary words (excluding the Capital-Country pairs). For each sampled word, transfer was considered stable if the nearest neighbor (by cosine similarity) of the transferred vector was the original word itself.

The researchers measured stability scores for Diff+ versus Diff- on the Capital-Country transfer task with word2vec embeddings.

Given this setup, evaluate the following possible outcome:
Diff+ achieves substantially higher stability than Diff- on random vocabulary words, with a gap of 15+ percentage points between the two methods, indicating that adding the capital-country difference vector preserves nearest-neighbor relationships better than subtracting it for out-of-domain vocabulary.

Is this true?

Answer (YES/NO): NO